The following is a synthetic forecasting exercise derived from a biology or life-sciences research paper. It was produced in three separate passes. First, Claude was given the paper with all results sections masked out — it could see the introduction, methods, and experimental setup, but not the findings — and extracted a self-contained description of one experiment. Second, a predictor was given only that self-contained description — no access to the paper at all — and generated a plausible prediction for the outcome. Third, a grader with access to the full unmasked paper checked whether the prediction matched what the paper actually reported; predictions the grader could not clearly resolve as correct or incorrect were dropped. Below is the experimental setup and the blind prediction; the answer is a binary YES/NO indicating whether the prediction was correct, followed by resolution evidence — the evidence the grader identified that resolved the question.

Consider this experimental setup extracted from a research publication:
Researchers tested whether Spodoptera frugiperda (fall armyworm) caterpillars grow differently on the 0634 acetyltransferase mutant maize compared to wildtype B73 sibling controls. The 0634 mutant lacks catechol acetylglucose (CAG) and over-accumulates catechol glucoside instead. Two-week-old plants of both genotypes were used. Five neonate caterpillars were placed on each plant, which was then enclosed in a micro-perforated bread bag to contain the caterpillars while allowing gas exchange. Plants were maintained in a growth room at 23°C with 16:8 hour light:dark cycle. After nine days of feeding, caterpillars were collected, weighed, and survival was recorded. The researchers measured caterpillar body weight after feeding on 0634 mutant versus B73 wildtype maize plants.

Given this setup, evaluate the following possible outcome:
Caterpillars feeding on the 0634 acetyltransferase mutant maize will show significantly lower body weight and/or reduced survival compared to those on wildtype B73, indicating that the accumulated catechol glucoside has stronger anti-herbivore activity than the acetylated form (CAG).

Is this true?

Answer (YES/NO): NO